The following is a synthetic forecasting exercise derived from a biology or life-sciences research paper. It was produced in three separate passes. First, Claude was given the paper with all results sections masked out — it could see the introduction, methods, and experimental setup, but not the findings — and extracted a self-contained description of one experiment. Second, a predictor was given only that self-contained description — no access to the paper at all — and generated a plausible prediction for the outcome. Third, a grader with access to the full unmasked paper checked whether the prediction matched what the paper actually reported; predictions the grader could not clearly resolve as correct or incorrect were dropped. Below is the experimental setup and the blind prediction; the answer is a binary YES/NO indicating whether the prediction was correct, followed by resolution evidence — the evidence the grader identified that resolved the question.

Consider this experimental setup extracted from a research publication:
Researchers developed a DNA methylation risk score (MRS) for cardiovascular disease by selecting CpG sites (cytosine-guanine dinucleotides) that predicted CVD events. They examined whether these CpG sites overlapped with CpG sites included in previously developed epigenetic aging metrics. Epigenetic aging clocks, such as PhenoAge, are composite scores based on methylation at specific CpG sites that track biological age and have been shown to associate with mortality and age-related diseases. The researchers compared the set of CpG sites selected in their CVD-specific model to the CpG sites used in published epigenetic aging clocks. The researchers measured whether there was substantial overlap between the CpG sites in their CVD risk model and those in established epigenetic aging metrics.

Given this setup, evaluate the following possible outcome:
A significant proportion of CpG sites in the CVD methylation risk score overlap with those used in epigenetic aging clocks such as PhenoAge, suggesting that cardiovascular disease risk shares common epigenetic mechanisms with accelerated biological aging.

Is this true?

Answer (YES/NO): NO